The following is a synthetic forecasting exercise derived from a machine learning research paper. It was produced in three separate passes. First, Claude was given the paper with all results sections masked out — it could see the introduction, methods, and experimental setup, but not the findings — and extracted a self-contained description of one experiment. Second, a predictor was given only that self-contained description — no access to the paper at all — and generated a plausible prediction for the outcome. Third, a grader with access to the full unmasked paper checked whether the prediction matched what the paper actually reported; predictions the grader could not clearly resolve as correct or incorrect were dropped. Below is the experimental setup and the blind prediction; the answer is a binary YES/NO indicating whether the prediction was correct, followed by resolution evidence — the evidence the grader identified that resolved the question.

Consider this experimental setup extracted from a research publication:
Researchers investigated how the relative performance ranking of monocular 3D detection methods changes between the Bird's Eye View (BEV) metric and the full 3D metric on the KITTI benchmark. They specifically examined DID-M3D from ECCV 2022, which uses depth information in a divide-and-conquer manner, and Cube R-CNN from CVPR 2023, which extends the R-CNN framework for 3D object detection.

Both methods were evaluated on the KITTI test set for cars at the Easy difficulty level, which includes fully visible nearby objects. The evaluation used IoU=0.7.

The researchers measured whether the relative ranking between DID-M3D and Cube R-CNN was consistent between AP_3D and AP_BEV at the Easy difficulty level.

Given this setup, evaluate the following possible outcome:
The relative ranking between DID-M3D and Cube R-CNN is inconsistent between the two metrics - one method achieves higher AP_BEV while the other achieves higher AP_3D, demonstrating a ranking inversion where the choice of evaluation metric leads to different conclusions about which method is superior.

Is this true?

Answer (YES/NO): NO